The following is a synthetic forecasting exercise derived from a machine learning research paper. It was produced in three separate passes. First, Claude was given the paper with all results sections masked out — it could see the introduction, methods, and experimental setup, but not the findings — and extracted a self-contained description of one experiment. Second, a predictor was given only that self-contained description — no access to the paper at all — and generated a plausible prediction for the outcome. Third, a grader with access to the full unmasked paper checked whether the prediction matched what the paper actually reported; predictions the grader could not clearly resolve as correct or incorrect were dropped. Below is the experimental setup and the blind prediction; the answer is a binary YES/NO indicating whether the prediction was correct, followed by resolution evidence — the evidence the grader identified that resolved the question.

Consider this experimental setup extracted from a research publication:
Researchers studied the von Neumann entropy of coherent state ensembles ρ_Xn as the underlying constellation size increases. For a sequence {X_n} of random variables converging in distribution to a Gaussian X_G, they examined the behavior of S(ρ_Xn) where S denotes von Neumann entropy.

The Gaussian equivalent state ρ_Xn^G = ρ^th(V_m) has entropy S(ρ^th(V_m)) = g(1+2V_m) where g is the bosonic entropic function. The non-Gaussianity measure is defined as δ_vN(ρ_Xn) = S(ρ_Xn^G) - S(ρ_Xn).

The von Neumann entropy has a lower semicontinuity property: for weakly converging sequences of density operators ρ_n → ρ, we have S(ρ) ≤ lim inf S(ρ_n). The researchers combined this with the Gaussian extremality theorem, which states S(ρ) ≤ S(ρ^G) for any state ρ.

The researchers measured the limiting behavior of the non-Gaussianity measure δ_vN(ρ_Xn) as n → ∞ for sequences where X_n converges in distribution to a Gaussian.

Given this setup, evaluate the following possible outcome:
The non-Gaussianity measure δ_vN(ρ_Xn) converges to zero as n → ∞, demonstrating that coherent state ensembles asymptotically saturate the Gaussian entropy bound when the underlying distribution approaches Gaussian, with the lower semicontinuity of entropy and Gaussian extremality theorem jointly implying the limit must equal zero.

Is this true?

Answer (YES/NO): YES